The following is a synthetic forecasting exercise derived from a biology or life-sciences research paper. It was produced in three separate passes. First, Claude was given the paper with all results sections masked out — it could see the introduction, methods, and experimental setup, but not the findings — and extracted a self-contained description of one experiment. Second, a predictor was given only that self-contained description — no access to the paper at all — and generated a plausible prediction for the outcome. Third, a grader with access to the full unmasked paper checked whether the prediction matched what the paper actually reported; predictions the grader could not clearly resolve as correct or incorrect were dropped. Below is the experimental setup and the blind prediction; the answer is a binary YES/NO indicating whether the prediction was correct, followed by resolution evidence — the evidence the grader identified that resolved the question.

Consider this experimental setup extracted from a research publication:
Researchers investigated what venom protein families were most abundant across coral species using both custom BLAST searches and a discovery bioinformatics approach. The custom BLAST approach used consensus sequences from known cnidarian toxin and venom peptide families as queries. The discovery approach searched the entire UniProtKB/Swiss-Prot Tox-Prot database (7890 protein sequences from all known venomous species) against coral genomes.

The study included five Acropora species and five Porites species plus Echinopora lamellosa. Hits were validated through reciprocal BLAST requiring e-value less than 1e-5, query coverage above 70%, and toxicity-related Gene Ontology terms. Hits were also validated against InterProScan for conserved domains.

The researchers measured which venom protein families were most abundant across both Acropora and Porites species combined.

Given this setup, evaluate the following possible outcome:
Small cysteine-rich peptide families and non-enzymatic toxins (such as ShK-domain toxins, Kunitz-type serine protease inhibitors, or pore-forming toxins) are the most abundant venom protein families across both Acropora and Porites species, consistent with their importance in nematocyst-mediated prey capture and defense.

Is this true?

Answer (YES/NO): NO